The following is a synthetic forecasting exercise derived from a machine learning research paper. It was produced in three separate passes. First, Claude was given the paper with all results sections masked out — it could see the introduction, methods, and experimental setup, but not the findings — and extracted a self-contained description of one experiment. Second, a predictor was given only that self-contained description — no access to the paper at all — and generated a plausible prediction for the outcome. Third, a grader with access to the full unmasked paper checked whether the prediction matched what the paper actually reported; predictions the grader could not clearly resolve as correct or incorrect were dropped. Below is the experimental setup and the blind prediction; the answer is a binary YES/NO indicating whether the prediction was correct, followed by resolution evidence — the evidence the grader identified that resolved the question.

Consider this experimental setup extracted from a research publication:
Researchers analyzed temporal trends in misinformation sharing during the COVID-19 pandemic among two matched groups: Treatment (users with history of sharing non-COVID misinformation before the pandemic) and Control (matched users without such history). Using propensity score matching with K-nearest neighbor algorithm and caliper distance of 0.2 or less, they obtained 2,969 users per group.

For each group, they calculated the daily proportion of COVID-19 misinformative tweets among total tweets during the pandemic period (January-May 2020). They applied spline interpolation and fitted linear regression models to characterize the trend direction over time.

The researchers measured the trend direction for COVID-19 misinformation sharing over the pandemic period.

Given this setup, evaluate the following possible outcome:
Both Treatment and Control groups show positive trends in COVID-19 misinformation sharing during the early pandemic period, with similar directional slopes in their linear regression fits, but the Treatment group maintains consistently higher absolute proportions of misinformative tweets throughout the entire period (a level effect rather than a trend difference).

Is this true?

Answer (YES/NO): NO